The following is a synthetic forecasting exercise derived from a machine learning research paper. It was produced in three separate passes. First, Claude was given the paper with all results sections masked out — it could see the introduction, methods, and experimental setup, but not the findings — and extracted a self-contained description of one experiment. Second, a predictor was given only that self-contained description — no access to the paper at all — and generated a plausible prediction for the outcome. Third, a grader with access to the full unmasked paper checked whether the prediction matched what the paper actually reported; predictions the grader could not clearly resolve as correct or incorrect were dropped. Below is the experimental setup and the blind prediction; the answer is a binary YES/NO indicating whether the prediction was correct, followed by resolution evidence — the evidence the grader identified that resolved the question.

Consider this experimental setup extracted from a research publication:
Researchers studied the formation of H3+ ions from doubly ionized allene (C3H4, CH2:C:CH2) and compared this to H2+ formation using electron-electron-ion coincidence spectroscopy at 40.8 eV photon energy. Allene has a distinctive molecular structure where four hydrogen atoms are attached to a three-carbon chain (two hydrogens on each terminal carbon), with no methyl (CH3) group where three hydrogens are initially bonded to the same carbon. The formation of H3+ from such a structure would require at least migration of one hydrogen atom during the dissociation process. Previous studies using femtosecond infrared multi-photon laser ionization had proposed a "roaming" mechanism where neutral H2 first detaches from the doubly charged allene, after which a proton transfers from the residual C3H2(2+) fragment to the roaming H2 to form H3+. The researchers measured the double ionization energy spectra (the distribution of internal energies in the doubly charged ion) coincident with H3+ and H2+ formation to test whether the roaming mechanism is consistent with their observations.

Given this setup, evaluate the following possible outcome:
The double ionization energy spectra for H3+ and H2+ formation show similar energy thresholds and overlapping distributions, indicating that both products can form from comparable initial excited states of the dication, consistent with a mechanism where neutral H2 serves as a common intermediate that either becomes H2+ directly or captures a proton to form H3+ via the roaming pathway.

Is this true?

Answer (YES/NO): YES